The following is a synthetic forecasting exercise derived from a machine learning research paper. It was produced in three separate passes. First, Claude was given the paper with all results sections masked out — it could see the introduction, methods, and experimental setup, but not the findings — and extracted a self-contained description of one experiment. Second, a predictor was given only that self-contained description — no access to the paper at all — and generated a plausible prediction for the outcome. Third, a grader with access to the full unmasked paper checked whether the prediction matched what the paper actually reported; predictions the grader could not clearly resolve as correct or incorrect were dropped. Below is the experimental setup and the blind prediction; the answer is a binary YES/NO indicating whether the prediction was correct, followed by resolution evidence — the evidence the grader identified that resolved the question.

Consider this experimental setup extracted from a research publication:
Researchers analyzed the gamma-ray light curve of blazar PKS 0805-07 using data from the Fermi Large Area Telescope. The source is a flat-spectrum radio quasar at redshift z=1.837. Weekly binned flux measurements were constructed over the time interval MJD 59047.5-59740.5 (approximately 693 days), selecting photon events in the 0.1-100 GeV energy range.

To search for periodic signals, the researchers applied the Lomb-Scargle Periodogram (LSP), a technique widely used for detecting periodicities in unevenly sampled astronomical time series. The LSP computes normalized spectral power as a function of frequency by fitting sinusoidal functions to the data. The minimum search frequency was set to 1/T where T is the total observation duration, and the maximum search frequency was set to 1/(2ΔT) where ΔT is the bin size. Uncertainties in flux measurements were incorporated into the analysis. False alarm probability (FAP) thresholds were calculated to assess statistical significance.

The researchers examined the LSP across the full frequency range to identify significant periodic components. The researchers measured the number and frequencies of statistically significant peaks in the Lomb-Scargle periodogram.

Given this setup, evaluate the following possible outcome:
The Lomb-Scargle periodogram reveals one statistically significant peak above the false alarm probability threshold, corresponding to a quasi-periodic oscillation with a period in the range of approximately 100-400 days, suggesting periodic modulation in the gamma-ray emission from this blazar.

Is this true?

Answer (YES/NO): NO